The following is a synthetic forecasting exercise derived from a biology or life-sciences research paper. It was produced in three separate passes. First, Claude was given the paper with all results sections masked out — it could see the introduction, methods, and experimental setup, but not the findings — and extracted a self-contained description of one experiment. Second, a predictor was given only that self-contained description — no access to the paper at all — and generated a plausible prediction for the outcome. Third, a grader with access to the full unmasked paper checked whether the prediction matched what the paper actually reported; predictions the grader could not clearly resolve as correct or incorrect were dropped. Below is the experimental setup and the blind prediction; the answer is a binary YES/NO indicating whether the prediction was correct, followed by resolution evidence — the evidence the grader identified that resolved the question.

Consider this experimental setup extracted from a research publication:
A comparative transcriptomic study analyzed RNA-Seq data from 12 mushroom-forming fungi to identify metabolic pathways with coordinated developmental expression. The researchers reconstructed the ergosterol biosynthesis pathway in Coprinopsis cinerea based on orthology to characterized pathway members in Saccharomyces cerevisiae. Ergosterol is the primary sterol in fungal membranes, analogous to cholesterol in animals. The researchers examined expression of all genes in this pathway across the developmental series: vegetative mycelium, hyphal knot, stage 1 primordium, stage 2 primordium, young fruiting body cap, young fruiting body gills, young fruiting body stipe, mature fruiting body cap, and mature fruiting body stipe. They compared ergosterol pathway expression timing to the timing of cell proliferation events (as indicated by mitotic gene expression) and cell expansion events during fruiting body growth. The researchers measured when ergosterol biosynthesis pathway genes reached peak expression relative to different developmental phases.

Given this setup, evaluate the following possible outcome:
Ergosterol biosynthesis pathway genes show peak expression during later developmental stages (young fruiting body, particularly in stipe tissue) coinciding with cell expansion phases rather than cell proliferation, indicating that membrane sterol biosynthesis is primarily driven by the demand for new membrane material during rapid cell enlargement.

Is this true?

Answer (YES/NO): YES